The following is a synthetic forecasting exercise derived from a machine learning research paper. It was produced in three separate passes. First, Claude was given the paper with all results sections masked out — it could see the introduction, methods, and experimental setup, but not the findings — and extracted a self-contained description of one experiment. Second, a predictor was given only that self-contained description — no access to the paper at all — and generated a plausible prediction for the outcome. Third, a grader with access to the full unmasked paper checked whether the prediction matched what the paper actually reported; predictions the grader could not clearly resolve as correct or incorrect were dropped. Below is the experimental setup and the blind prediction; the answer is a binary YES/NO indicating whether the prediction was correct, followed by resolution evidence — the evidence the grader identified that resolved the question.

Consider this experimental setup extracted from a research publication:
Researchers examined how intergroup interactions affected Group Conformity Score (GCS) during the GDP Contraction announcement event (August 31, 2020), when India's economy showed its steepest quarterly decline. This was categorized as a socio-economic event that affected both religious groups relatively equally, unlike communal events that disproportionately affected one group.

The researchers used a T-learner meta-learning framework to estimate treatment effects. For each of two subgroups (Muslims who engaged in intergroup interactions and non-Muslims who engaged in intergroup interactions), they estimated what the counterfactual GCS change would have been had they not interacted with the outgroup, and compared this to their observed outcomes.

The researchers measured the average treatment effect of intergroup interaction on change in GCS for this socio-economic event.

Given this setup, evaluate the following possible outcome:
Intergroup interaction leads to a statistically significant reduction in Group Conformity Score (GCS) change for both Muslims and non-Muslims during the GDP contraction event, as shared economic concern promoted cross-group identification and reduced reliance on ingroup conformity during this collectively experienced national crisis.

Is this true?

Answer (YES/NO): NO